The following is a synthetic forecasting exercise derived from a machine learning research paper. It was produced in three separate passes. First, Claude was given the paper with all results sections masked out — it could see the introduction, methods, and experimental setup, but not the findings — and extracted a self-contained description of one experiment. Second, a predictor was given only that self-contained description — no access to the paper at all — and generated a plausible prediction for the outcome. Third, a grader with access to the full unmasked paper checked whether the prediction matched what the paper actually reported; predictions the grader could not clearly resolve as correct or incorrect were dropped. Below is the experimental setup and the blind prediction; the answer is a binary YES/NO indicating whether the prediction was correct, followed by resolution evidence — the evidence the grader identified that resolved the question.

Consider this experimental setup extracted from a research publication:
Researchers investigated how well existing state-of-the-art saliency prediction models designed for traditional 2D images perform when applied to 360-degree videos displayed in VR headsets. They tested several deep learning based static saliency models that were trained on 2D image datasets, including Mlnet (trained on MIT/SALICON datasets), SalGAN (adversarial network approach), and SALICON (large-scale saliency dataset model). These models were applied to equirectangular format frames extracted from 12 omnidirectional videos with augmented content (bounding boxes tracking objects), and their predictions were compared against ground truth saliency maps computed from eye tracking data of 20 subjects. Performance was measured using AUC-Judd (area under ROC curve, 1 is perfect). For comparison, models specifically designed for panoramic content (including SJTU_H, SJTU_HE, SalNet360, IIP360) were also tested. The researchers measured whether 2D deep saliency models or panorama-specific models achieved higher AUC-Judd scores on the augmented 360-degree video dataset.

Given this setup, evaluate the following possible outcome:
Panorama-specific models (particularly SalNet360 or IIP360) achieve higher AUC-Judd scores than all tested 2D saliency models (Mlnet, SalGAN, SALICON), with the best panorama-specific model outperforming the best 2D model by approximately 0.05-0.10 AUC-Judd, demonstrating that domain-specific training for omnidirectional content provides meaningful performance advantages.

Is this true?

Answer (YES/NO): NO